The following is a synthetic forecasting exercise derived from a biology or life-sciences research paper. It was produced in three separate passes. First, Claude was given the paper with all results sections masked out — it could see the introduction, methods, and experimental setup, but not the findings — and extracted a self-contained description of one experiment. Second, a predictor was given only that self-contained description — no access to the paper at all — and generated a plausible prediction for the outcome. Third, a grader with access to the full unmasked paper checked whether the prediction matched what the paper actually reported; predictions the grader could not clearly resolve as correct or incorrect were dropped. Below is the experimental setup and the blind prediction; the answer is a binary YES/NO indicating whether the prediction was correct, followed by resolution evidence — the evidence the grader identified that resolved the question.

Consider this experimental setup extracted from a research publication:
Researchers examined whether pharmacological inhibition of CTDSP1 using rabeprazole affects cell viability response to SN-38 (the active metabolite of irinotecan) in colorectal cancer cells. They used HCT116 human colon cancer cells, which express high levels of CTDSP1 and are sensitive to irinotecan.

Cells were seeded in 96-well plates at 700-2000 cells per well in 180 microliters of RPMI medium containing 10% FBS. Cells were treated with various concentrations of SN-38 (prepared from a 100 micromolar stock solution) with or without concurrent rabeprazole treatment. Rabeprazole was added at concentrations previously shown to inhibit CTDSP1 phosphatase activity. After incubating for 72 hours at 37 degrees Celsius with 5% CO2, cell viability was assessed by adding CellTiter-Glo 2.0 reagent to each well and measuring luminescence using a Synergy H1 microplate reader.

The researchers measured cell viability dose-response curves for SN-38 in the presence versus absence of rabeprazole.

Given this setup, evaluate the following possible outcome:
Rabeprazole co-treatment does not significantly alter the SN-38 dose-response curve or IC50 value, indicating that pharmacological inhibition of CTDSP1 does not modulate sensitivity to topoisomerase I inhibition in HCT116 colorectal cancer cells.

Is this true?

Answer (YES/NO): NO